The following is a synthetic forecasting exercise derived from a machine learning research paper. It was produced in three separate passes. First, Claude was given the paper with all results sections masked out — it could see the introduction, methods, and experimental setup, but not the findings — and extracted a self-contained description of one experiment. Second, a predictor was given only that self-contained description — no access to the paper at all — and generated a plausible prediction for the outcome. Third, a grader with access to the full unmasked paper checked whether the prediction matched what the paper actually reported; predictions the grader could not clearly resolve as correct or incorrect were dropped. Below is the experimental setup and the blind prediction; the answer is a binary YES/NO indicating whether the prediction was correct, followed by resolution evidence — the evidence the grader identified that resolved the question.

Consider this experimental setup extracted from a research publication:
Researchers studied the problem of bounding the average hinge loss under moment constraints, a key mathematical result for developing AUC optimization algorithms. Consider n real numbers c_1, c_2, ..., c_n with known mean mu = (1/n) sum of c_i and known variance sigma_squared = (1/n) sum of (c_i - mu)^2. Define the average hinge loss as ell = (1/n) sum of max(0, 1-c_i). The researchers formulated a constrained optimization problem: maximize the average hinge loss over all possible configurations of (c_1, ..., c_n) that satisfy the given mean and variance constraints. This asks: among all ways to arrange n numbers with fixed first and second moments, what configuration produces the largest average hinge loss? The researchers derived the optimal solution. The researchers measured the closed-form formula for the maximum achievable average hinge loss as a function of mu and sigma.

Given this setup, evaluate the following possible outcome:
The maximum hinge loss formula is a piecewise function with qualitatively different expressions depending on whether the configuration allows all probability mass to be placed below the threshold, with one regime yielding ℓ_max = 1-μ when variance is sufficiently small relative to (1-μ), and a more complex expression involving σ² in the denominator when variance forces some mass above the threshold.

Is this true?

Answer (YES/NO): NO